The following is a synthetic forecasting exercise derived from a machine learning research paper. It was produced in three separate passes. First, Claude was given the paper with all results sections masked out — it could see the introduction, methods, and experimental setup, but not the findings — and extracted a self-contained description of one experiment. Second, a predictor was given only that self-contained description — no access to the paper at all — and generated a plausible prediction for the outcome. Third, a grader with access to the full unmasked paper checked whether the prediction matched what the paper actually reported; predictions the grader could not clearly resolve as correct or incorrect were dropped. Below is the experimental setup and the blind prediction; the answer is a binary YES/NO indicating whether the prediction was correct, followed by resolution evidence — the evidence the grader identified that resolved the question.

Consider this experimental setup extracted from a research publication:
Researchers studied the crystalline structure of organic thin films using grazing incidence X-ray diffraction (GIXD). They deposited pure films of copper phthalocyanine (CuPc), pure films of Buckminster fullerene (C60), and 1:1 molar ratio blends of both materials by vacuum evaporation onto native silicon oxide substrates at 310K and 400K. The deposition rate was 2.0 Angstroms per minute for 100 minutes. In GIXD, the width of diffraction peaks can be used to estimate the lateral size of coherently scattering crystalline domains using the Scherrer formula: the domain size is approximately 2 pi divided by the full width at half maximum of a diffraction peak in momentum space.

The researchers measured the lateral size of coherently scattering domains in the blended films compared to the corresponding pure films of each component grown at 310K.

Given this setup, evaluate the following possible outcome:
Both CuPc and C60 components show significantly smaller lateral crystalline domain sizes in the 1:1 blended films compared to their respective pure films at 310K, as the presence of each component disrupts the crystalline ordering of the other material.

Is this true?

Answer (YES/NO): YES